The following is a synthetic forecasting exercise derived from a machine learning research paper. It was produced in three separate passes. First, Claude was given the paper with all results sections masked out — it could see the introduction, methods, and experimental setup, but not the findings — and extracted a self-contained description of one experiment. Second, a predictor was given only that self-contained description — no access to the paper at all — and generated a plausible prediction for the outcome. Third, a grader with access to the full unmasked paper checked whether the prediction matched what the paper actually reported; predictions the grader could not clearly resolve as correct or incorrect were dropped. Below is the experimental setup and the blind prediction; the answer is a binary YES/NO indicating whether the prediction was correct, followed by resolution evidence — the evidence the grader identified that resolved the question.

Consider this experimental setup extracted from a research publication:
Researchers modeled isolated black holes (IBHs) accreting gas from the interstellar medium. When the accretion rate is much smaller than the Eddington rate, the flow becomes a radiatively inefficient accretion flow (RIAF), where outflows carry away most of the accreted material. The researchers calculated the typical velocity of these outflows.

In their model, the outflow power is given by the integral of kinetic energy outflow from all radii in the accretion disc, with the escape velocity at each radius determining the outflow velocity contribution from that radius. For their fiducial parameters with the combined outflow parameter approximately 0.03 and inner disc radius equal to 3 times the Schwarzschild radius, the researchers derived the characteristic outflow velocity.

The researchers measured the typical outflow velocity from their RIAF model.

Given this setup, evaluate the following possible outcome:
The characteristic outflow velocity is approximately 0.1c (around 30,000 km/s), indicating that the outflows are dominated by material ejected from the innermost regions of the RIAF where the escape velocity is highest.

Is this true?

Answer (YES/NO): YES